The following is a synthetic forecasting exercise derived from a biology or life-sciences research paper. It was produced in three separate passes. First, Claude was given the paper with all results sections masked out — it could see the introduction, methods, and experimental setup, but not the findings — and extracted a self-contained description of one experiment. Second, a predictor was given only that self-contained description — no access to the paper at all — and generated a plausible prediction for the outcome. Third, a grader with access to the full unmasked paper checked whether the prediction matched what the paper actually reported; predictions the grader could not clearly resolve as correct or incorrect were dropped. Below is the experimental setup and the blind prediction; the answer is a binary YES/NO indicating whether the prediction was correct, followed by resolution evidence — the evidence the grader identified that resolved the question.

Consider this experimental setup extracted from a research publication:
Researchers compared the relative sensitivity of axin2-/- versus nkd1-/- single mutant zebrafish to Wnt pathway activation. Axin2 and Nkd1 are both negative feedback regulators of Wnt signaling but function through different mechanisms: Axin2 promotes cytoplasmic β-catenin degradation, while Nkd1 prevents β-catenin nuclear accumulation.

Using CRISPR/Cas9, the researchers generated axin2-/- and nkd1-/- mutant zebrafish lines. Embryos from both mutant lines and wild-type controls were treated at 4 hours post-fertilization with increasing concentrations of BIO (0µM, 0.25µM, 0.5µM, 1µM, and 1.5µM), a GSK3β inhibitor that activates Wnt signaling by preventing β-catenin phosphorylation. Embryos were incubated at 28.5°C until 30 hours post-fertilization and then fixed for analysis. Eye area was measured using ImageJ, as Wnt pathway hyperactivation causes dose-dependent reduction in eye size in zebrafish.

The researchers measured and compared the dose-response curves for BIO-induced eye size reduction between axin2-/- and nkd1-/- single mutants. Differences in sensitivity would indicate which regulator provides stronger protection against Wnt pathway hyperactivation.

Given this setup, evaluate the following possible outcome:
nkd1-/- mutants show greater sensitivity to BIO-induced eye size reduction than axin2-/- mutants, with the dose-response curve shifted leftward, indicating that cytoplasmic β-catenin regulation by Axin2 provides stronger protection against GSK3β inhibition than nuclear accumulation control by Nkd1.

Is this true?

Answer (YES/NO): NO